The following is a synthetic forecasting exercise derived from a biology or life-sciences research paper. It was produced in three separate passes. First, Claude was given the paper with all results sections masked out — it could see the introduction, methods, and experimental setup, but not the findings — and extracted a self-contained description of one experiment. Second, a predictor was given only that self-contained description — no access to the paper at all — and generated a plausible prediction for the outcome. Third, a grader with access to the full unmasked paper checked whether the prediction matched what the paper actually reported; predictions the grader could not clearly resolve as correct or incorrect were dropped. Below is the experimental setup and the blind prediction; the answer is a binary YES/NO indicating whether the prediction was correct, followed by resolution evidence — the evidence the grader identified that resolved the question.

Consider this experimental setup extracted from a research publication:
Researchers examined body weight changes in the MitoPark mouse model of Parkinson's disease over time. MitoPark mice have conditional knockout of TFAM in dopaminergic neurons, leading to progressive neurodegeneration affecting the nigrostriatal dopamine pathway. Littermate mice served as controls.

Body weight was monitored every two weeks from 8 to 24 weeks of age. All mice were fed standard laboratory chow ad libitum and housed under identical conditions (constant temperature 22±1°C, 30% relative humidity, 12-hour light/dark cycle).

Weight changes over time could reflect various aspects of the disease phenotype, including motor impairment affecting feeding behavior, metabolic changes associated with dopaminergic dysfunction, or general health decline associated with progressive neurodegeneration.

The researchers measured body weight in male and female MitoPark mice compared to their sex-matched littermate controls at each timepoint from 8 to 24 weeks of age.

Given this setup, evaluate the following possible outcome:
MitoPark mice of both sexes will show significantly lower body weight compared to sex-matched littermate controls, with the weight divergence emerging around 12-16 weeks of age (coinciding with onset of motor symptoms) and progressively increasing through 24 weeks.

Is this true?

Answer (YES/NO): NO